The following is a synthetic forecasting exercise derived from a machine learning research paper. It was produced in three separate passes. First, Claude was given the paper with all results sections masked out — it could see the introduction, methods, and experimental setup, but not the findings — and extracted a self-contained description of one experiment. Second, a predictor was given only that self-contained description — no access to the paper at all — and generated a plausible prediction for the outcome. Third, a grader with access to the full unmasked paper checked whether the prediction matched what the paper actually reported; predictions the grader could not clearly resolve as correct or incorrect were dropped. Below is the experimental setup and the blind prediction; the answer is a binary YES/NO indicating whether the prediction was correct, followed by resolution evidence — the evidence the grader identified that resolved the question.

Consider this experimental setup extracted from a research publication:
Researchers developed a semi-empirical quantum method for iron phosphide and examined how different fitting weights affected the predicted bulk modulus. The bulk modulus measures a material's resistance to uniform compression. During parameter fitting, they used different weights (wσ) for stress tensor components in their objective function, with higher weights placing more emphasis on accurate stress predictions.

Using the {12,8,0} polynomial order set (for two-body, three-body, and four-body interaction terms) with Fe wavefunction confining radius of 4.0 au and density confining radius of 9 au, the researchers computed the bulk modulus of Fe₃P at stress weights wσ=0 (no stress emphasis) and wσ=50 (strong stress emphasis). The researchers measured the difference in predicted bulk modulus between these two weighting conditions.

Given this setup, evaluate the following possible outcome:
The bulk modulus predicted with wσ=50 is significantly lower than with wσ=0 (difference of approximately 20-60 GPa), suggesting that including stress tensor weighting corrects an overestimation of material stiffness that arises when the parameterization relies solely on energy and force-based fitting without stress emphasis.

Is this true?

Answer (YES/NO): NO